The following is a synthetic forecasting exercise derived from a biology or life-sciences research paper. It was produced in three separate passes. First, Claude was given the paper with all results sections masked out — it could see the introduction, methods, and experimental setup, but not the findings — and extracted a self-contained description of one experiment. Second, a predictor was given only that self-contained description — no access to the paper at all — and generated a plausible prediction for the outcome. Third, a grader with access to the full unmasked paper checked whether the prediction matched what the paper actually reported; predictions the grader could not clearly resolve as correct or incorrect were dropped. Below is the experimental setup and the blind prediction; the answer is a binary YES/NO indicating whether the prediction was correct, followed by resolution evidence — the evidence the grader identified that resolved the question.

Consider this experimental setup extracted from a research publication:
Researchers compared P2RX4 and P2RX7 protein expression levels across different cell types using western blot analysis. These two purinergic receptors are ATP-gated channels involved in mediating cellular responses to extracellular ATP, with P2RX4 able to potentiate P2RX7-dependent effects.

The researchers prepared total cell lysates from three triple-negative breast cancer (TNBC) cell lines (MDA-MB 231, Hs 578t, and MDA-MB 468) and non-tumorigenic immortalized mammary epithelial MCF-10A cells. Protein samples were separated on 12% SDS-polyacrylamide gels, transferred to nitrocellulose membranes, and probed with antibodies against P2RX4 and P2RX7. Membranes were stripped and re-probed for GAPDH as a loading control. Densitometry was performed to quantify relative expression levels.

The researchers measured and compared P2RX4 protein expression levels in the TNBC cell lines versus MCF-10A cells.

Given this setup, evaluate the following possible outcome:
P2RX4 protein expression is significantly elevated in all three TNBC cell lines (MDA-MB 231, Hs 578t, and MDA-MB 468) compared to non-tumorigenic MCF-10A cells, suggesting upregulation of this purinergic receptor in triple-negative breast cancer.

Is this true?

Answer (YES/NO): NO